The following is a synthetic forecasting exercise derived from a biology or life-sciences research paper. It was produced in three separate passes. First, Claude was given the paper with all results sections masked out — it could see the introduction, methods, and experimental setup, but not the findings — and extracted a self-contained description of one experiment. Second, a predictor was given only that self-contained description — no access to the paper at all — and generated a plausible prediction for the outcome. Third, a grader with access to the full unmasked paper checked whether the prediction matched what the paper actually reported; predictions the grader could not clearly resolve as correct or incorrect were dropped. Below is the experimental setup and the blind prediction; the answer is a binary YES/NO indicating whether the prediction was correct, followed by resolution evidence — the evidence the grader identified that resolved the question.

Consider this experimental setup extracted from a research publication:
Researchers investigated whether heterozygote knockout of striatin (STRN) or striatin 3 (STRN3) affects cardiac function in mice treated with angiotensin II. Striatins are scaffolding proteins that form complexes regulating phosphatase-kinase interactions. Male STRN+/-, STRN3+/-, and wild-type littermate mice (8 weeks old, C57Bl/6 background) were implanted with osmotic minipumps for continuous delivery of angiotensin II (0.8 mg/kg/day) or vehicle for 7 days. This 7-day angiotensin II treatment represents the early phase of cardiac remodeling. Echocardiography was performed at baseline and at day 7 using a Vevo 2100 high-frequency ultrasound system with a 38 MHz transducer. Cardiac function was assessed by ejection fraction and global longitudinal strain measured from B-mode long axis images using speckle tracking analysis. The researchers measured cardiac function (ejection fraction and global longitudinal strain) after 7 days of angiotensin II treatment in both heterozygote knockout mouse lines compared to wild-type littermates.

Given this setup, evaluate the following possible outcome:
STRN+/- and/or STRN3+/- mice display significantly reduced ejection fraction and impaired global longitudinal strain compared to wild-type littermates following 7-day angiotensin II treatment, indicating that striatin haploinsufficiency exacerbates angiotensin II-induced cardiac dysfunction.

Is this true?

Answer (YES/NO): NO